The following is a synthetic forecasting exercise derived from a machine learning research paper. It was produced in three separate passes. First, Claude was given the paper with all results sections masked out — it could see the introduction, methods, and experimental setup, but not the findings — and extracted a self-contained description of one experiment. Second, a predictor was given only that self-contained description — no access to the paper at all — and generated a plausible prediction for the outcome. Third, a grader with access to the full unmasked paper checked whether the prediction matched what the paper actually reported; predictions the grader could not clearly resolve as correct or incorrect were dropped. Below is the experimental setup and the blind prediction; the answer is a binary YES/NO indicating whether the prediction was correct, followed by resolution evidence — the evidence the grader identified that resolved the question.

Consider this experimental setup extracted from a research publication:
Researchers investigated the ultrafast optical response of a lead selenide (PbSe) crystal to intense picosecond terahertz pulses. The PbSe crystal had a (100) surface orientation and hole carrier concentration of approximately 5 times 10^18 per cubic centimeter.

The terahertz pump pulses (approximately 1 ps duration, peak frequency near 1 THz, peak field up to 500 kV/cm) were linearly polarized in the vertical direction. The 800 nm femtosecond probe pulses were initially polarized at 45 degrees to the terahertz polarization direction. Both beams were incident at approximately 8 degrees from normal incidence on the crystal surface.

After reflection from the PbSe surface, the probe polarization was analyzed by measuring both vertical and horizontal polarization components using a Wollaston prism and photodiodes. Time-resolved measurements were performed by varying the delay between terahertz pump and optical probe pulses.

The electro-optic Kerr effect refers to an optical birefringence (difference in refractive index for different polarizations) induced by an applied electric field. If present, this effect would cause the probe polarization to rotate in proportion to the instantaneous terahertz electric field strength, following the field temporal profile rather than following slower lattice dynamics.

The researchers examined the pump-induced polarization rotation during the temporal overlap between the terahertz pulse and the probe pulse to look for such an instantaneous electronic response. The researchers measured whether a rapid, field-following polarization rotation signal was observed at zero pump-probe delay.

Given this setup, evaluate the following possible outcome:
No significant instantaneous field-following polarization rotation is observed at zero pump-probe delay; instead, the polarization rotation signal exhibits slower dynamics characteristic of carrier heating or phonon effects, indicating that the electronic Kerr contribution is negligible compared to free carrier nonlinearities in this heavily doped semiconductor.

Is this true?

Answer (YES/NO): NO